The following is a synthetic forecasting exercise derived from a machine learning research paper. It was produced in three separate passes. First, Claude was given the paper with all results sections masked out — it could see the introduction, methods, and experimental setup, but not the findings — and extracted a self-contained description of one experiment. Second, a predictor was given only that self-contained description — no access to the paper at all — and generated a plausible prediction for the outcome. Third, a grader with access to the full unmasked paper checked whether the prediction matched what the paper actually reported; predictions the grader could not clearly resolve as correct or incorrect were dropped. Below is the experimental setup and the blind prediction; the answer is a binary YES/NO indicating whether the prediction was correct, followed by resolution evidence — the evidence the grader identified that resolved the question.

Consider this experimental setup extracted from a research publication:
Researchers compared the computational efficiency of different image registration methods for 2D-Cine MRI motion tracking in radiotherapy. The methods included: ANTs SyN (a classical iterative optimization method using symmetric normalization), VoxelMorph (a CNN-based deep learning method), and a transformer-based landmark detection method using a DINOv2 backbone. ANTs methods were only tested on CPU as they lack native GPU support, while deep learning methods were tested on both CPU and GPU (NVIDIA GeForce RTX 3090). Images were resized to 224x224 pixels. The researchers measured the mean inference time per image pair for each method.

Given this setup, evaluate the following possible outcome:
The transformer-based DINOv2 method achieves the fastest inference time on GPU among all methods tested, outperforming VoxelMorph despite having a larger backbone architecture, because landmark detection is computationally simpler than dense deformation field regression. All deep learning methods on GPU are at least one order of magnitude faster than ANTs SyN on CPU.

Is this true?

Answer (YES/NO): NO